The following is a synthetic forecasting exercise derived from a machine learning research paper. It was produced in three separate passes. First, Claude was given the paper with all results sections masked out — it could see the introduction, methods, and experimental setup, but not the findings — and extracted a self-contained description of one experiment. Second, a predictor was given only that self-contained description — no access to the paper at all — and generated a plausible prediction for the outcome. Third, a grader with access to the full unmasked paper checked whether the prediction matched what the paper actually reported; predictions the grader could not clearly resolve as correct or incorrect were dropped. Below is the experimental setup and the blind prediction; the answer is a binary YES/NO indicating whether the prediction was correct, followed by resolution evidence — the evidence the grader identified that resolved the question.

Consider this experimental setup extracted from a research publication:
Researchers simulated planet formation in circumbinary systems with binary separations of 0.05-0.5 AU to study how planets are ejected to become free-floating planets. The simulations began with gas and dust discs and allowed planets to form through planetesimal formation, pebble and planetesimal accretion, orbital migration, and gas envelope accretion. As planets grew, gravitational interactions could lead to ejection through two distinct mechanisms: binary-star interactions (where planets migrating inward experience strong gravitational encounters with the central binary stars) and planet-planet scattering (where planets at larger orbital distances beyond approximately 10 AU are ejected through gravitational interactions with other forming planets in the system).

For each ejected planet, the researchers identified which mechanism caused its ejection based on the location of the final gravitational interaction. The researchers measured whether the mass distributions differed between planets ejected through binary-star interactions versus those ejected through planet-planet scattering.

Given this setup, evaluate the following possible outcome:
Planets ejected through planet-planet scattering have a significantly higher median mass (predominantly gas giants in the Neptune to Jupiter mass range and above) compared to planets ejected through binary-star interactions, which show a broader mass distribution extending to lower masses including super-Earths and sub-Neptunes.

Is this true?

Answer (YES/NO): NO